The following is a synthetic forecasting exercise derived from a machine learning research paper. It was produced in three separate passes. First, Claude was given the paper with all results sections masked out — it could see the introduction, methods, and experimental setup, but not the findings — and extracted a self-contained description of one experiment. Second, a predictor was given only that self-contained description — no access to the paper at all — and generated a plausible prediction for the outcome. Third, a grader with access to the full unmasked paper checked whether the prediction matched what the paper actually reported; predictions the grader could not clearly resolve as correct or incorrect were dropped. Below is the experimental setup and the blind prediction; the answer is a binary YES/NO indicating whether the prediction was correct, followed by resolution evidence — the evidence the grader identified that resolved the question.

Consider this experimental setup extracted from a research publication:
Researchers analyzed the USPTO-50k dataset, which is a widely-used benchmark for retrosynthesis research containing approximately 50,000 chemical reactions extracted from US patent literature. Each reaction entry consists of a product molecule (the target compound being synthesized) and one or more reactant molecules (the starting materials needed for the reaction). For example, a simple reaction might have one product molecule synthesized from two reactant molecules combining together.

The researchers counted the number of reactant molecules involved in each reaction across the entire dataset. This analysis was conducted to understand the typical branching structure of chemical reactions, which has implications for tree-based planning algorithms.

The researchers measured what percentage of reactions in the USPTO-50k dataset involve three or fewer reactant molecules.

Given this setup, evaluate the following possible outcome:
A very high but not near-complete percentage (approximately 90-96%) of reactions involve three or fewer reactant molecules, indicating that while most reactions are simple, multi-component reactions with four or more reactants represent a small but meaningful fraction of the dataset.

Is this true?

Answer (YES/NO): NO